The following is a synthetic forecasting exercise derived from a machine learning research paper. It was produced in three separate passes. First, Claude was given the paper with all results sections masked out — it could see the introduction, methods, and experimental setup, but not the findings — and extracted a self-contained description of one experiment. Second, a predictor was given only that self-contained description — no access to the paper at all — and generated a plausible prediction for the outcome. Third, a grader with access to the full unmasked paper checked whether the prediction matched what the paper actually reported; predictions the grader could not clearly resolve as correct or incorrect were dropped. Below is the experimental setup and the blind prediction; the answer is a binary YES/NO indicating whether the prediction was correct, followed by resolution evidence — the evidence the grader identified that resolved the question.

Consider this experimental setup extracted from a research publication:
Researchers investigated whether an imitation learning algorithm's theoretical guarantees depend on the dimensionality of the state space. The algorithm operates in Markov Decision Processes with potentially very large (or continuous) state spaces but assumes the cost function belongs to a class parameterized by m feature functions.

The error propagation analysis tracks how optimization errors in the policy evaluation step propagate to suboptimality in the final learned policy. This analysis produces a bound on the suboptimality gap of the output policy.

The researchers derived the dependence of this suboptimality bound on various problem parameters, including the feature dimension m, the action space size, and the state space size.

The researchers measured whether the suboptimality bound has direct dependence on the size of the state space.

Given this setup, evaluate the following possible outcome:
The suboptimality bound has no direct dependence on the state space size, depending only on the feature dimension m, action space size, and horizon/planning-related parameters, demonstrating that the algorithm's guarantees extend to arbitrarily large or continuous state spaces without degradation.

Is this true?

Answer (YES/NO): YES